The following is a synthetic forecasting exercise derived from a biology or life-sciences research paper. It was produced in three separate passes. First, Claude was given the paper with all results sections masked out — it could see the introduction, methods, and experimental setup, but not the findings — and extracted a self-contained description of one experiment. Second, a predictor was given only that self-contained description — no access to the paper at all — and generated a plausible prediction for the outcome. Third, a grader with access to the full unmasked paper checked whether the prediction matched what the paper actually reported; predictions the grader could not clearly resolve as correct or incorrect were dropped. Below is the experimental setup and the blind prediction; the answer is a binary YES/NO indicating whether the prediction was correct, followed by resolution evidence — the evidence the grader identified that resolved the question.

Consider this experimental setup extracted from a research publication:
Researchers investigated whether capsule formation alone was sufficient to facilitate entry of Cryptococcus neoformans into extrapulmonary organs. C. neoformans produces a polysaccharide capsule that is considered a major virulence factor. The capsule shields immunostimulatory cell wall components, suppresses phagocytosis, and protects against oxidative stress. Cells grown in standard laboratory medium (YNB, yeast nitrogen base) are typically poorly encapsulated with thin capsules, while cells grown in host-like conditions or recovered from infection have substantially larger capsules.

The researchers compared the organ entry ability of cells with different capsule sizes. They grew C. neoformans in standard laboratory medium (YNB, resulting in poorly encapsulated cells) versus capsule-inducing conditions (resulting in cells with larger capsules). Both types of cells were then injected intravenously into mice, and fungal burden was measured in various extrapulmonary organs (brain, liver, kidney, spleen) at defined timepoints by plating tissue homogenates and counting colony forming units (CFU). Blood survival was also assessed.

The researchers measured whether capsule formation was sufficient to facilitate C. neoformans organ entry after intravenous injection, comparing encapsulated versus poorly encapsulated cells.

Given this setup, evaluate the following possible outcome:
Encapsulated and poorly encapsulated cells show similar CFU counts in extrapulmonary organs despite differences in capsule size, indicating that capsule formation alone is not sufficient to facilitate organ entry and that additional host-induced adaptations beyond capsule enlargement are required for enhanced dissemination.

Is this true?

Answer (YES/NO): YES